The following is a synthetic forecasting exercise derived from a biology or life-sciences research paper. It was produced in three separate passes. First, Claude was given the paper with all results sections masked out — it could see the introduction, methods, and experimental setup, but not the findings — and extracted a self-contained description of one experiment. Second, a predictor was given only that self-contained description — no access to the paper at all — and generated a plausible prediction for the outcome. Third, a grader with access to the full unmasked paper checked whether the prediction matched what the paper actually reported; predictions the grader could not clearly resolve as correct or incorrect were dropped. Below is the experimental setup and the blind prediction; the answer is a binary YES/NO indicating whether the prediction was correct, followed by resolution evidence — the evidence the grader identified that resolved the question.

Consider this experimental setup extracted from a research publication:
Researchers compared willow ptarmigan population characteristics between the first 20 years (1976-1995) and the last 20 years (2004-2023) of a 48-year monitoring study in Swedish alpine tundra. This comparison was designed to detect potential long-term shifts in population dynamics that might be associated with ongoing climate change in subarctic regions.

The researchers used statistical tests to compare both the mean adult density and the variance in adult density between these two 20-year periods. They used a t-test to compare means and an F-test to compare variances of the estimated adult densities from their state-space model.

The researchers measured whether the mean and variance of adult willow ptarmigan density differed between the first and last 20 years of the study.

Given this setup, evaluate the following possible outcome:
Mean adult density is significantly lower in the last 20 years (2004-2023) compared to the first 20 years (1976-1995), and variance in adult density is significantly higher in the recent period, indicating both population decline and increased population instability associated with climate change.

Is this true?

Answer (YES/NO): NO